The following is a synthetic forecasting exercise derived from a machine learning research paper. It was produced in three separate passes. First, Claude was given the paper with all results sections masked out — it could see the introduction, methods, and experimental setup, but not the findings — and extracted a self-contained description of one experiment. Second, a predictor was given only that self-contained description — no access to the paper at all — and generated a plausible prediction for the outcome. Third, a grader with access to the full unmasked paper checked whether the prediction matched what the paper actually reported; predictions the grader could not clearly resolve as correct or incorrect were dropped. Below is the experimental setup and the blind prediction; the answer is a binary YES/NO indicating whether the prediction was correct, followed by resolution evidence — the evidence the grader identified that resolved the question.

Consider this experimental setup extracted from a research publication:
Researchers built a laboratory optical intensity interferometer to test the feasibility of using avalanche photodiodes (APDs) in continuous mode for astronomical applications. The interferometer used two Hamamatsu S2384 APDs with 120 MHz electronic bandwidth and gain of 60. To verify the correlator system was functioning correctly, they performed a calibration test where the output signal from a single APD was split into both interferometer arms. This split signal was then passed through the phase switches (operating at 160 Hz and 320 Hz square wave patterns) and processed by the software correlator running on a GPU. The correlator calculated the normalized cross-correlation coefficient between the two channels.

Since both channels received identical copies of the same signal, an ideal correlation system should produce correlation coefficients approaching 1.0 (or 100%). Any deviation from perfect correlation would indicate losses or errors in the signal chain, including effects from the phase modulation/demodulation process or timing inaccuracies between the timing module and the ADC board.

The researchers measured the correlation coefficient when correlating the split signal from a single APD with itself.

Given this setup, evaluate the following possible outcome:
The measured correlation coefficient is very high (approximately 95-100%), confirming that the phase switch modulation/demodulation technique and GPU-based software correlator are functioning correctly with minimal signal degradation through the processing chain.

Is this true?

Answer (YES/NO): YES